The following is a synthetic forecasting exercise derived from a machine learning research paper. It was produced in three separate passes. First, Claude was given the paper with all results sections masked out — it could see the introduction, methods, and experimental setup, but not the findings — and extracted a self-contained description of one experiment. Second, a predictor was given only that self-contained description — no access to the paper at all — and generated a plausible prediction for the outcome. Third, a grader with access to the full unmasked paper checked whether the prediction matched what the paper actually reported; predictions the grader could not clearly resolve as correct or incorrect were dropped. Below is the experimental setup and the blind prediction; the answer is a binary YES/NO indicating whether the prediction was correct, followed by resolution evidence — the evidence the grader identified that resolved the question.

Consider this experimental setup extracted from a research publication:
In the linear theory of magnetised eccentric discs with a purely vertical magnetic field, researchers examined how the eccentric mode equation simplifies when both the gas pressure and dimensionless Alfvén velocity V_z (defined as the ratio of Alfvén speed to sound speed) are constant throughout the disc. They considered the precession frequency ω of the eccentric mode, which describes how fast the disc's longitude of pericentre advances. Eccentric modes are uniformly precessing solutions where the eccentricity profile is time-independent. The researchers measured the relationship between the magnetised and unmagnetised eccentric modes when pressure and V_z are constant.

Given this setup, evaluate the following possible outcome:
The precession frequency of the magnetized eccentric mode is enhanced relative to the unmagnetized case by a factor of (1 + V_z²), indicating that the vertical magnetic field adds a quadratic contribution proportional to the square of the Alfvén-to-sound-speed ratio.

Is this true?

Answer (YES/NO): YES